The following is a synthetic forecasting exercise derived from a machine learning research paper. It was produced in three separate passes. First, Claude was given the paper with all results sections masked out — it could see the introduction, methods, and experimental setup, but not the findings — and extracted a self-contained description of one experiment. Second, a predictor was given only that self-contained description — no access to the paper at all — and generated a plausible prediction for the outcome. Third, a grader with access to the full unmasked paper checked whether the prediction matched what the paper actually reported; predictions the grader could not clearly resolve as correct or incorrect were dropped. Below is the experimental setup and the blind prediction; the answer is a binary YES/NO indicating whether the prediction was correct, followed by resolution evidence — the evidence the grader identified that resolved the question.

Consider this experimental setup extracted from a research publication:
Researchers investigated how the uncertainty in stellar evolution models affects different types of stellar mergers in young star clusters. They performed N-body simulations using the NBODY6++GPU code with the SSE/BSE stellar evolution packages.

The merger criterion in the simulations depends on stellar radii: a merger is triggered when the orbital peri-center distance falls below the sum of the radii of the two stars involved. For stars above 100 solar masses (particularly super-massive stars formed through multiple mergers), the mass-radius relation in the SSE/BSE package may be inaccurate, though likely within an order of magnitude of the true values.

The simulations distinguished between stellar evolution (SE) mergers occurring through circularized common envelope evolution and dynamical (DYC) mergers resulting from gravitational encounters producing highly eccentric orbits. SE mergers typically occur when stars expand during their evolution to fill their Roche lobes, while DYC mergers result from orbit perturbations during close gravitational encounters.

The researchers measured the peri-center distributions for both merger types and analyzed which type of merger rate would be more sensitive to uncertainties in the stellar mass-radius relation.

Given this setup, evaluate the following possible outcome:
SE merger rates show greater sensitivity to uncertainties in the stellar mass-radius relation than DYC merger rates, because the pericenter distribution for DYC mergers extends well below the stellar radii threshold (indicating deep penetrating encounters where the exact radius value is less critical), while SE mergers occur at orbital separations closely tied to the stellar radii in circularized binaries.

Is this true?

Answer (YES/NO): YES